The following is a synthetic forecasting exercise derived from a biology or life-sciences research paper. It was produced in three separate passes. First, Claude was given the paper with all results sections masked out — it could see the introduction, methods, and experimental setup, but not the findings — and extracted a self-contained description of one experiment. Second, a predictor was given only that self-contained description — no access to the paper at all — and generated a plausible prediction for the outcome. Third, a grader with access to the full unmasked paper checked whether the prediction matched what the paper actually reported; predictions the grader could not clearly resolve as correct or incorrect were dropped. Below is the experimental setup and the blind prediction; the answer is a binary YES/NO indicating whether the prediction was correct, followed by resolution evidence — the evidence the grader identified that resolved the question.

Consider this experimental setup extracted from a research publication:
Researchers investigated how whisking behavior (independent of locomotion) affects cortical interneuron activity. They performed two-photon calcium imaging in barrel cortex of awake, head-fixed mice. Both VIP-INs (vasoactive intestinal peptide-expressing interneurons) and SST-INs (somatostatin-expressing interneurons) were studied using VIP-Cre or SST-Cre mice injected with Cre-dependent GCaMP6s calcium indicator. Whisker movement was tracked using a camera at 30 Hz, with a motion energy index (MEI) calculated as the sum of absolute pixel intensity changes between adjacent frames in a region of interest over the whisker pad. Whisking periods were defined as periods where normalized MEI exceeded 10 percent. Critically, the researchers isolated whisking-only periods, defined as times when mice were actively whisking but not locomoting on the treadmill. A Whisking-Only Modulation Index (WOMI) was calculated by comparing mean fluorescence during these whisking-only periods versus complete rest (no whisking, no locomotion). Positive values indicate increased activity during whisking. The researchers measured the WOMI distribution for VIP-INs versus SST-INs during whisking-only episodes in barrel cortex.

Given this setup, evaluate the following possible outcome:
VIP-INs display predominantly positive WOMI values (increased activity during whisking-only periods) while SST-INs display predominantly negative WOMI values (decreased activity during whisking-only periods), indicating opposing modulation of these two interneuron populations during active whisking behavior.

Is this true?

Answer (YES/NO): NO